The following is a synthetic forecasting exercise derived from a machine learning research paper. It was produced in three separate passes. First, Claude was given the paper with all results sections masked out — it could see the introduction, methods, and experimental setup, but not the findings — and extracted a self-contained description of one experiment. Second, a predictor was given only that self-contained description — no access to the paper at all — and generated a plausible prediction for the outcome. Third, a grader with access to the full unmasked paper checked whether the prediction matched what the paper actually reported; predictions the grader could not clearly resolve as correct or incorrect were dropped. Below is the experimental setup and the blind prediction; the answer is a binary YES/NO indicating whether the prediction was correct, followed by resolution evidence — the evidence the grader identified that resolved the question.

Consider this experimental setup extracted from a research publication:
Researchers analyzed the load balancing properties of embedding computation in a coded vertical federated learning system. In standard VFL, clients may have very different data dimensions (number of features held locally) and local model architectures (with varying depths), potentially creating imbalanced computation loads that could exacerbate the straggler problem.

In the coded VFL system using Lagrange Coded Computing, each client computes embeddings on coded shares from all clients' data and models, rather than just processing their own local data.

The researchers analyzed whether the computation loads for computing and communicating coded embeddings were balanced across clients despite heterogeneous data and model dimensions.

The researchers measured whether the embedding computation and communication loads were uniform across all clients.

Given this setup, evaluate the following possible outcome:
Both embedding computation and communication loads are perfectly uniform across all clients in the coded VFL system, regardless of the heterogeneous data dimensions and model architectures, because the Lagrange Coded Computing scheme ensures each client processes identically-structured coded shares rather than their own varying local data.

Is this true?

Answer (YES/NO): YES